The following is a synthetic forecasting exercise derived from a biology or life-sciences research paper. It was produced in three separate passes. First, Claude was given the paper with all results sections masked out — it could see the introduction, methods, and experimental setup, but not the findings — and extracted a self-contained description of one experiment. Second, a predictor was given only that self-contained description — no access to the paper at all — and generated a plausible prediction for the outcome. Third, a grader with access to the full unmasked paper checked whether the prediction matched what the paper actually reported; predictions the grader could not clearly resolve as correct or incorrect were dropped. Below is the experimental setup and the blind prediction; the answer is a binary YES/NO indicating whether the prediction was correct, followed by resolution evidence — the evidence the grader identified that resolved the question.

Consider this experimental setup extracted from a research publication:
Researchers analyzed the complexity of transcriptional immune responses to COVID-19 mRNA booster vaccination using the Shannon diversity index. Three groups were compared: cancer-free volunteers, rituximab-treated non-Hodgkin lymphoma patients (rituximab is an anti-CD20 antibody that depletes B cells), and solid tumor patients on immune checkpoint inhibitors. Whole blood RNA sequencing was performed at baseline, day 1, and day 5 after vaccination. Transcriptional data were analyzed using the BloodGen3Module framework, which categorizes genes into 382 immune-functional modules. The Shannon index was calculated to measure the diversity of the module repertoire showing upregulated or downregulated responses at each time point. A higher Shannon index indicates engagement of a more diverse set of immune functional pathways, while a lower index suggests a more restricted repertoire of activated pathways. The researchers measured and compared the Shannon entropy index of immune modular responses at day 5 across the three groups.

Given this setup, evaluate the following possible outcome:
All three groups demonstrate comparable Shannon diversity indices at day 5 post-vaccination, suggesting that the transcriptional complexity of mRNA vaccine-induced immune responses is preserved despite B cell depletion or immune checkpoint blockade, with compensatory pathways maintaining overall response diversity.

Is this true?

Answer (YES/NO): NO